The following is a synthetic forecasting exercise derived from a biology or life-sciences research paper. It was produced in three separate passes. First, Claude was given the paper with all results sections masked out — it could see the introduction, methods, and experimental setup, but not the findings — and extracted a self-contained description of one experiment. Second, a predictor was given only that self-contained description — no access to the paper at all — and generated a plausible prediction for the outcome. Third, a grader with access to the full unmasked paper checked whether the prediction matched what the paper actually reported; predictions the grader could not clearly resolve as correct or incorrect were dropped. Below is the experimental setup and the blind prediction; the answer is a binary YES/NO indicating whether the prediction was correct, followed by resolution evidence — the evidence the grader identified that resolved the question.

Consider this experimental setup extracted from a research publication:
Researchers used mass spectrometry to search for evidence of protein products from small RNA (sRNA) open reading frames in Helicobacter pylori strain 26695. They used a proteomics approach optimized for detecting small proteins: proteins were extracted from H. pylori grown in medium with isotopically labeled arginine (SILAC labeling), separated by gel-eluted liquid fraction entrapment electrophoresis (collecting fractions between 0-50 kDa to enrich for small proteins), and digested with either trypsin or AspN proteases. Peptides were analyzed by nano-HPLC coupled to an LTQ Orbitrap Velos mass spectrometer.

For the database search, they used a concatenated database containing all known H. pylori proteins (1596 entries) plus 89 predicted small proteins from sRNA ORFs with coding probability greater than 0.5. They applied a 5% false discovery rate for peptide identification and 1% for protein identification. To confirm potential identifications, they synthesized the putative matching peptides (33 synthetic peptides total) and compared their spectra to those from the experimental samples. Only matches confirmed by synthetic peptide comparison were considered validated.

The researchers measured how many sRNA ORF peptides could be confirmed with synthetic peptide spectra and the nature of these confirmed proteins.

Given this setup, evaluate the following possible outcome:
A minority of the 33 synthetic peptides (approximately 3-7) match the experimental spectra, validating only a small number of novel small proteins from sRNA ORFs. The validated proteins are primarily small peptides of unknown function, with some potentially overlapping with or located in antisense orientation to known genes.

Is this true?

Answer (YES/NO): NO